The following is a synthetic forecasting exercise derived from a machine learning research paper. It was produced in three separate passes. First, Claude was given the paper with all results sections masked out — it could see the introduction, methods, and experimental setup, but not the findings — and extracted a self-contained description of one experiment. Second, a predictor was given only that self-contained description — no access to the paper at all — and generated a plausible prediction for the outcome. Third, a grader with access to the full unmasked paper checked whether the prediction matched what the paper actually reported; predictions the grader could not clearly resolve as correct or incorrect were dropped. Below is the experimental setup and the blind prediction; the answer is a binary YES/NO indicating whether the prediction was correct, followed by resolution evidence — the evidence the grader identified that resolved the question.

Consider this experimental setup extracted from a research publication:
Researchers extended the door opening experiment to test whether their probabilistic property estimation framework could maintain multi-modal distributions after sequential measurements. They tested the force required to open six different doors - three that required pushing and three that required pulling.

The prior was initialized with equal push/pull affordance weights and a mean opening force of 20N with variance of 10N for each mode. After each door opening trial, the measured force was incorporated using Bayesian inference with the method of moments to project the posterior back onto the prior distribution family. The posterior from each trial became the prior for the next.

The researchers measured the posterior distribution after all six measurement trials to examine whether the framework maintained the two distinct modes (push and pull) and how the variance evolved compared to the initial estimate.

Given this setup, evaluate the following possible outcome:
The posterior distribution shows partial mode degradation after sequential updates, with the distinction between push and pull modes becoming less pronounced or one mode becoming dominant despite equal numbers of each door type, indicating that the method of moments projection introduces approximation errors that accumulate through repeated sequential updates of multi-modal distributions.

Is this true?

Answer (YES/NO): NO